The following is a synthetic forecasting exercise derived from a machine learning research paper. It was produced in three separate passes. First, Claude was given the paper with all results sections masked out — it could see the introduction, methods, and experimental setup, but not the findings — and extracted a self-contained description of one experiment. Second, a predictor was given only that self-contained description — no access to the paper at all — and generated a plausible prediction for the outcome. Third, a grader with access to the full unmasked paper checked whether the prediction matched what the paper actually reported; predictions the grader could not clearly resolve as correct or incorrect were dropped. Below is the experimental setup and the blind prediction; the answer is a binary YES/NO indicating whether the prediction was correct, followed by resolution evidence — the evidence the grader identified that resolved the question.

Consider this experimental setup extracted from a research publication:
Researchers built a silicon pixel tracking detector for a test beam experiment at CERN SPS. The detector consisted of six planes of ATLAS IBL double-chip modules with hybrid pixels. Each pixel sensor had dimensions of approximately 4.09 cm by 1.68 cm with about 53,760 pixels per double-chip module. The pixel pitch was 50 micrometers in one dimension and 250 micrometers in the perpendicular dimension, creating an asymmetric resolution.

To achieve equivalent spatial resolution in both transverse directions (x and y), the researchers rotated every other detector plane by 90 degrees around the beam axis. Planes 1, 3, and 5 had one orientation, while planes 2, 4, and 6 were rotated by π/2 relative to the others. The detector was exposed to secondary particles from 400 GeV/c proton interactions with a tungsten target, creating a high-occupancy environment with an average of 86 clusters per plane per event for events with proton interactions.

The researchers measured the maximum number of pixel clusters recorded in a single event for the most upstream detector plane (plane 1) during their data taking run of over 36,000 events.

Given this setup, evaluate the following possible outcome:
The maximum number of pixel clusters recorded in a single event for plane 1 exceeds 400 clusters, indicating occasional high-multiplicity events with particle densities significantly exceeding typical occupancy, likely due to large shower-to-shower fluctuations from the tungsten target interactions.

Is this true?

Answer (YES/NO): YES